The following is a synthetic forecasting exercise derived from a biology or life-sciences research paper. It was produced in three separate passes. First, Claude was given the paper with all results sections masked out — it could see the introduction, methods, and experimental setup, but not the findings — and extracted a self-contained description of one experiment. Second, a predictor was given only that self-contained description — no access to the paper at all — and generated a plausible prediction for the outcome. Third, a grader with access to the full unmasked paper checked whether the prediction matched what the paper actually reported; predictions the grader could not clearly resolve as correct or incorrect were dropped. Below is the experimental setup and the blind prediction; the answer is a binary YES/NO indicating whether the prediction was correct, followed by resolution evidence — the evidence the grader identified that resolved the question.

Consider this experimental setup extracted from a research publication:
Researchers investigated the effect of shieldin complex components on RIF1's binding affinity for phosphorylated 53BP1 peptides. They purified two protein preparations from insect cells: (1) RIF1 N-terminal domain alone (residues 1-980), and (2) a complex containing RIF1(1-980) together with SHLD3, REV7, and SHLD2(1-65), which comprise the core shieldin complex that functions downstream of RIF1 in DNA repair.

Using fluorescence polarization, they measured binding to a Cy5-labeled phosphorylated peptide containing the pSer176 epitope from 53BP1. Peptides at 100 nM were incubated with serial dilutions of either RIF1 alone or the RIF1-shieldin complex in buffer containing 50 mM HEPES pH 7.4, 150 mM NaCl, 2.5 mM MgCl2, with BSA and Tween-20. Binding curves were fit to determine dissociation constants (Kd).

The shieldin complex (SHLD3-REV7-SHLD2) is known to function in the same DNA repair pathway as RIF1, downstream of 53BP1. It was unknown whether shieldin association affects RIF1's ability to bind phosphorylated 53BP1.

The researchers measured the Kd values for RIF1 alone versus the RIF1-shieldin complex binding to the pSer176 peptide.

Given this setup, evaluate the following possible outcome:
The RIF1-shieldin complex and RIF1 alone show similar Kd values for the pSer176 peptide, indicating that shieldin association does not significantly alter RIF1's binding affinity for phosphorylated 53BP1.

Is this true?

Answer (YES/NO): YES